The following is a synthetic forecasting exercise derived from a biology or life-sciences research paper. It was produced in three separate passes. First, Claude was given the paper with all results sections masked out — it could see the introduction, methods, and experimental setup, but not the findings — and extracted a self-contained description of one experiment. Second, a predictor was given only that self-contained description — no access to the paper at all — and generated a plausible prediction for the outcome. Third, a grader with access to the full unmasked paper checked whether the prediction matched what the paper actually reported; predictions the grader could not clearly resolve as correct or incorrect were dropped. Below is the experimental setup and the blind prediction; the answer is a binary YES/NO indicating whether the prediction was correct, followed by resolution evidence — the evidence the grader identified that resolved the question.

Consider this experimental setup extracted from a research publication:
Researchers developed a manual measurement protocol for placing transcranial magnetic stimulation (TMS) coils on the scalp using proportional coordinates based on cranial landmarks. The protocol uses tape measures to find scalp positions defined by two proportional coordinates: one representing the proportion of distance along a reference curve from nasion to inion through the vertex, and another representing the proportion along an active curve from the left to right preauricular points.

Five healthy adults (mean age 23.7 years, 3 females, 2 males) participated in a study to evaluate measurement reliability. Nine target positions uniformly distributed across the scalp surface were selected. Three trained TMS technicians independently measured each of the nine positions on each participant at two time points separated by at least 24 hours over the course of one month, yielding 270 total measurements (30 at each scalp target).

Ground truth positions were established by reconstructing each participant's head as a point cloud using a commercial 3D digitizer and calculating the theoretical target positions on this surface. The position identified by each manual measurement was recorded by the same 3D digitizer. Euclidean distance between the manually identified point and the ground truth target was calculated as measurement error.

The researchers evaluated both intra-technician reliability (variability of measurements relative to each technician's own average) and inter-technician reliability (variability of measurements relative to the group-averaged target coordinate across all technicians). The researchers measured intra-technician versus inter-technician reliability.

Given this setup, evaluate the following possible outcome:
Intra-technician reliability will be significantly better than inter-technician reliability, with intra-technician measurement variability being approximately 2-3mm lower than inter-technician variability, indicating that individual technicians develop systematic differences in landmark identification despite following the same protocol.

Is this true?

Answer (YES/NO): NO